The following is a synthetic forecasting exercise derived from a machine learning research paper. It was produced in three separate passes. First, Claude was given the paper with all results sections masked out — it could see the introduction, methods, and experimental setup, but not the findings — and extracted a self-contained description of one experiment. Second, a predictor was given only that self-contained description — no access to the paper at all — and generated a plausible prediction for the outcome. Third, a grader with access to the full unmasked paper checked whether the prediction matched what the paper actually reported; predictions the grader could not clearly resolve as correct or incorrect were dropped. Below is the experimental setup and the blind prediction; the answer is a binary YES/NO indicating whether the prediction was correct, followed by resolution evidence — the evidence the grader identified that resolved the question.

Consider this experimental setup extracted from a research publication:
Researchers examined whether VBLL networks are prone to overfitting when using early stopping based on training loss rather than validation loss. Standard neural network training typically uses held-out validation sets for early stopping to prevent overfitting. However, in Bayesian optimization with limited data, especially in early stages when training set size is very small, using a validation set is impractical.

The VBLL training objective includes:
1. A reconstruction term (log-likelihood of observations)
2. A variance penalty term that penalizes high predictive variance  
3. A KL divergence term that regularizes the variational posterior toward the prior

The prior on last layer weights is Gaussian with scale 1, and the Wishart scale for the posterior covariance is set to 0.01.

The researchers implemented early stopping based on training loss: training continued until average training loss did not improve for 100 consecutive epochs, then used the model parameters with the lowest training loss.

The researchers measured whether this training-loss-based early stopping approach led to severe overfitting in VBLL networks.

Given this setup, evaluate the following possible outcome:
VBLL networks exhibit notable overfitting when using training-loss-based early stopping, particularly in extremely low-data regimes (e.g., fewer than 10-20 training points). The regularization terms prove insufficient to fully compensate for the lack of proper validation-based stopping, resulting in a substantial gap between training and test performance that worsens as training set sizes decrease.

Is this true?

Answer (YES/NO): NO